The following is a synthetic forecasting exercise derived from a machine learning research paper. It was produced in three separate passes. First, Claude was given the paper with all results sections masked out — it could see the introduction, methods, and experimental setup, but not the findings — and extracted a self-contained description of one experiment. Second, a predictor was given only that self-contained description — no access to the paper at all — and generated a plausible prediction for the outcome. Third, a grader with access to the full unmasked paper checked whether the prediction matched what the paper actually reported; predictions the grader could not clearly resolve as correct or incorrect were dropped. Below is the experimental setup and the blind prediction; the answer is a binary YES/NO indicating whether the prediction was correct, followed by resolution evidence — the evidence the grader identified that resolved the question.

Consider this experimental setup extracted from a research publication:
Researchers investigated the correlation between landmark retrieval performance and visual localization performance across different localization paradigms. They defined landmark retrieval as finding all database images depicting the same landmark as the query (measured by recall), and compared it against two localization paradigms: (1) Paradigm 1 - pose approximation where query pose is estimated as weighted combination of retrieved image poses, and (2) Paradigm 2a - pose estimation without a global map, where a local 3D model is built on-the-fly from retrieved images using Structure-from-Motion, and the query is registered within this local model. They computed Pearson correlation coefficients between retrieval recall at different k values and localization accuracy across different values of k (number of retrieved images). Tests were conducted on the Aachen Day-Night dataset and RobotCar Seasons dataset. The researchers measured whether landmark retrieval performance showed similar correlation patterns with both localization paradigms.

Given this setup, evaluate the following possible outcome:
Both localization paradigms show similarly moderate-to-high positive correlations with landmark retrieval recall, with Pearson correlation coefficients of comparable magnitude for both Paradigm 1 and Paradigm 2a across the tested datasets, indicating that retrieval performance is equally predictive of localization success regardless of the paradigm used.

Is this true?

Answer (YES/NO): NO